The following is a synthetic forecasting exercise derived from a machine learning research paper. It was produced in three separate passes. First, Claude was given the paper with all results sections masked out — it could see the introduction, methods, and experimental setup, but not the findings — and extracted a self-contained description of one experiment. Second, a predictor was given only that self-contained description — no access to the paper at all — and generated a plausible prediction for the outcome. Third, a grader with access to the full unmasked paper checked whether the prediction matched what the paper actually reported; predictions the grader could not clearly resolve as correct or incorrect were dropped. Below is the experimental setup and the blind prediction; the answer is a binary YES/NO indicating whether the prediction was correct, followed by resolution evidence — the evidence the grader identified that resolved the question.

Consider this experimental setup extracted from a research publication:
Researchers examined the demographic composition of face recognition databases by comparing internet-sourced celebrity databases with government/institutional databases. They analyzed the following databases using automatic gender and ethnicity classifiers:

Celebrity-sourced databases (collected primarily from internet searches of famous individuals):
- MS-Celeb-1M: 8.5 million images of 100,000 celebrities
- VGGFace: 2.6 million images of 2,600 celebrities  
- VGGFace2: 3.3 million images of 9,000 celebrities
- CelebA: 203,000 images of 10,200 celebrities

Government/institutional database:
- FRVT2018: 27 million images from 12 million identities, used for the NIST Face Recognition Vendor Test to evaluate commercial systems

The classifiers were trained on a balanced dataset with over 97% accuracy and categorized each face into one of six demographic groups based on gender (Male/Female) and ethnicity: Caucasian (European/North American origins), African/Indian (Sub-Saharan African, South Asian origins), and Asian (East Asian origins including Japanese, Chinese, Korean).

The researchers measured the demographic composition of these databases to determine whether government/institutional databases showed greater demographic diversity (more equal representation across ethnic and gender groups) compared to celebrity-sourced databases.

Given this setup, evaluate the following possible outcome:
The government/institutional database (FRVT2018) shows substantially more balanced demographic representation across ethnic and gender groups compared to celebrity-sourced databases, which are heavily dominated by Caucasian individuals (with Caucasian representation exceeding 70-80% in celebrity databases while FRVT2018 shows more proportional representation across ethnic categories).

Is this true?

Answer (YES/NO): NO